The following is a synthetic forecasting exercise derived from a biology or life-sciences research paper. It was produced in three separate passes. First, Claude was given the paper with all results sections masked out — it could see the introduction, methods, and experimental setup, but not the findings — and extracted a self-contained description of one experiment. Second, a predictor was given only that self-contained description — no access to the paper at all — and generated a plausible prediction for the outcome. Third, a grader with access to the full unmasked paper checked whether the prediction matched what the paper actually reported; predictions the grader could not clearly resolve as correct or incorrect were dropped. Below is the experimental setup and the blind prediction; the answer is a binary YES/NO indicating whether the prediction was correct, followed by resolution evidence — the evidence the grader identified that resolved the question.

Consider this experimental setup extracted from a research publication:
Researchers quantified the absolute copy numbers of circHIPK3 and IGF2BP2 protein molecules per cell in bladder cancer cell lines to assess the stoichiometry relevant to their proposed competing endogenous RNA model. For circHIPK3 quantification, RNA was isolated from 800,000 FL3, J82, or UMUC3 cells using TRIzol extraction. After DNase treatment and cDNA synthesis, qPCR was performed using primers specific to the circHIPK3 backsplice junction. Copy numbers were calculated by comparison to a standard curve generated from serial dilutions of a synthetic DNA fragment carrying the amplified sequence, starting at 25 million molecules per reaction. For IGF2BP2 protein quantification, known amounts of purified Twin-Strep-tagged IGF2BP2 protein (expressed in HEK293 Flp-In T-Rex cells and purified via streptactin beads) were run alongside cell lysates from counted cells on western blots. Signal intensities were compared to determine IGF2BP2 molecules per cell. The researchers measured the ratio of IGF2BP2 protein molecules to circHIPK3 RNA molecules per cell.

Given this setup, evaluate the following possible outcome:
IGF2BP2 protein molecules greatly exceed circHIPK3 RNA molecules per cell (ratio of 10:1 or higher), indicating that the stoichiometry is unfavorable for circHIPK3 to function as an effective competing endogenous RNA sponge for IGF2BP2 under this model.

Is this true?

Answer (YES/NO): YES